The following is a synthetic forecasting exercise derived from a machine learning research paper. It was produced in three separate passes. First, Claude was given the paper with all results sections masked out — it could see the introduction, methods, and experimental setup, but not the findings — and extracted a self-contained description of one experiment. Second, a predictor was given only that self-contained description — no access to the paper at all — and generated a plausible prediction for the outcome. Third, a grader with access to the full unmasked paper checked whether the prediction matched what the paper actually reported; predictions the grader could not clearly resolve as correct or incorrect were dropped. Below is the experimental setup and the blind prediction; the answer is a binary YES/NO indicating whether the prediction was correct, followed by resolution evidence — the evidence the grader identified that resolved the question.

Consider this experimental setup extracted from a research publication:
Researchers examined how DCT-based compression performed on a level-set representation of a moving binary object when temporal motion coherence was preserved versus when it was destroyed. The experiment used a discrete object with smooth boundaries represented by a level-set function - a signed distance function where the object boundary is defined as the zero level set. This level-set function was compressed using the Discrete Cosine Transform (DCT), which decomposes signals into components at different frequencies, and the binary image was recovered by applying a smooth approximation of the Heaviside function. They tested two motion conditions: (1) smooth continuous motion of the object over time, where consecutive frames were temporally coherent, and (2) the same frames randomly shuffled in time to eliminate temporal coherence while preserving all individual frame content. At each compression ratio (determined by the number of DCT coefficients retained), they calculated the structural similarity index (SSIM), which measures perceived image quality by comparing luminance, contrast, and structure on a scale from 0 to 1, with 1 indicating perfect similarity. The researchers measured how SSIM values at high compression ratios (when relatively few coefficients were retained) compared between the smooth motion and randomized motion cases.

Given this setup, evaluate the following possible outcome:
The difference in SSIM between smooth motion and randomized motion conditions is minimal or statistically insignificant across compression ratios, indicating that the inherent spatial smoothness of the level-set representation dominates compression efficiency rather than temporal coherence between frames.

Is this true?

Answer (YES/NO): NO